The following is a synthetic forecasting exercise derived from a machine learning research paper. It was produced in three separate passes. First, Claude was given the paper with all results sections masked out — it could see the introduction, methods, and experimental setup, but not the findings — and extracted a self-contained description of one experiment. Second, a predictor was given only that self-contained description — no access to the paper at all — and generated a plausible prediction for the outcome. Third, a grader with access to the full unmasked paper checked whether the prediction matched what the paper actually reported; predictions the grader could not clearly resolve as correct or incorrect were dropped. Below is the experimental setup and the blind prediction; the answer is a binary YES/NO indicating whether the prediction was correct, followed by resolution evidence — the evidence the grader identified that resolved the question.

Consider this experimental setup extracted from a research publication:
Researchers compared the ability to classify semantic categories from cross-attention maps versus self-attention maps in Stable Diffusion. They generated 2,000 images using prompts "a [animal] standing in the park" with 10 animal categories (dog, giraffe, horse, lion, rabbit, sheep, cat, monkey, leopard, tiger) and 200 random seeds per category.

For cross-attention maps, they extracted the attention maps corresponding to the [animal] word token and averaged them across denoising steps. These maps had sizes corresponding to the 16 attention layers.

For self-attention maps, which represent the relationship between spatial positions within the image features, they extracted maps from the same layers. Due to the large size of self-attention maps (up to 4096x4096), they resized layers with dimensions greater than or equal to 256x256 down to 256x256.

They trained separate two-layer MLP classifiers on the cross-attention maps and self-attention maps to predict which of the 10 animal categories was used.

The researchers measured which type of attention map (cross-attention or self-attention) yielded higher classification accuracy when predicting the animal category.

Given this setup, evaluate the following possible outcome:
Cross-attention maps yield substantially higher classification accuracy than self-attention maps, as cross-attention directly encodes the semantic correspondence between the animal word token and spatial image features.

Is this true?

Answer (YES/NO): YES